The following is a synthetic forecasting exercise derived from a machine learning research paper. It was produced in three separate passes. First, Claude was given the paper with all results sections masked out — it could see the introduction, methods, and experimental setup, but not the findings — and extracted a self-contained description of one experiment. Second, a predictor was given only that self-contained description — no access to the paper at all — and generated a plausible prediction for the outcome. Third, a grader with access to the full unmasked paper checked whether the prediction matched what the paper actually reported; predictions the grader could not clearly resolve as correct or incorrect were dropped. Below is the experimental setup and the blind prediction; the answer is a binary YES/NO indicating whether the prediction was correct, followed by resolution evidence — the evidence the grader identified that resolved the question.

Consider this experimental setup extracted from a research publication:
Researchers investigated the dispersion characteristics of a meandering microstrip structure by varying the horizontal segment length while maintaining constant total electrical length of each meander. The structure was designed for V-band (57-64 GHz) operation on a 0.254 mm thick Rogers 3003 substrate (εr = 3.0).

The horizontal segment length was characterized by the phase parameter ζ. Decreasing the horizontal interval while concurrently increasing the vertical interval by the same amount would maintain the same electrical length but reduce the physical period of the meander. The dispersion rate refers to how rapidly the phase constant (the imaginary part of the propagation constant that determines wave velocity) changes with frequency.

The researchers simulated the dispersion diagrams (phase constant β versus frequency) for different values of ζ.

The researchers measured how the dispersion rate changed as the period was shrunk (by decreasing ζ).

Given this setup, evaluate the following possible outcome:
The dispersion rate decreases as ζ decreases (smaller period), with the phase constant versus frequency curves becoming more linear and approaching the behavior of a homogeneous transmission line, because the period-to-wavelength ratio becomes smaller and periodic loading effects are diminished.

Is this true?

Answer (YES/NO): NO